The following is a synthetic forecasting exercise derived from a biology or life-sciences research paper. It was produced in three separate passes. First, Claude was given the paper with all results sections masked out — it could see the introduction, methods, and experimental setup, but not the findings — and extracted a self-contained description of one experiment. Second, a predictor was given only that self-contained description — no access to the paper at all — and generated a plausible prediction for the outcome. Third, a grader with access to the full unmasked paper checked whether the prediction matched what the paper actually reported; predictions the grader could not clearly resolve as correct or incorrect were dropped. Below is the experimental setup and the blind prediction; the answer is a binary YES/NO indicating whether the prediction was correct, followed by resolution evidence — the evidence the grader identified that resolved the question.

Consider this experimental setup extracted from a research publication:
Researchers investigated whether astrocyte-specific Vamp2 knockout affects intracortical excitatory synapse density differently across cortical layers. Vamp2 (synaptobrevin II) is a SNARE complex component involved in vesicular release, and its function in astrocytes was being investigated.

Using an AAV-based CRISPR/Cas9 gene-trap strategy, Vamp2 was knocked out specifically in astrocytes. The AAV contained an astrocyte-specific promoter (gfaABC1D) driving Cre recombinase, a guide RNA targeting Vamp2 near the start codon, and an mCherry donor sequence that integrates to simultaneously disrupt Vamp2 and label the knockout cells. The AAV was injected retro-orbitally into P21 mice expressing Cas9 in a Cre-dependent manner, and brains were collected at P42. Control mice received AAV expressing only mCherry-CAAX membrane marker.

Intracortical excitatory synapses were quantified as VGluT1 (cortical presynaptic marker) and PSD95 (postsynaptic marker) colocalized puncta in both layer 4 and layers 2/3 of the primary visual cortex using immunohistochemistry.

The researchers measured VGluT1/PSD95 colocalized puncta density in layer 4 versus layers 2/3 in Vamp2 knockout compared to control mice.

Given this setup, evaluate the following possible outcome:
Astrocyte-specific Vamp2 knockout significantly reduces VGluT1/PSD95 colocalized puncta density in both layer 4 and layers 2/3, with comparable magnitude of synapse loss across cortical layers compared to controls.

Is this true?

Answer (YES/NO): NO